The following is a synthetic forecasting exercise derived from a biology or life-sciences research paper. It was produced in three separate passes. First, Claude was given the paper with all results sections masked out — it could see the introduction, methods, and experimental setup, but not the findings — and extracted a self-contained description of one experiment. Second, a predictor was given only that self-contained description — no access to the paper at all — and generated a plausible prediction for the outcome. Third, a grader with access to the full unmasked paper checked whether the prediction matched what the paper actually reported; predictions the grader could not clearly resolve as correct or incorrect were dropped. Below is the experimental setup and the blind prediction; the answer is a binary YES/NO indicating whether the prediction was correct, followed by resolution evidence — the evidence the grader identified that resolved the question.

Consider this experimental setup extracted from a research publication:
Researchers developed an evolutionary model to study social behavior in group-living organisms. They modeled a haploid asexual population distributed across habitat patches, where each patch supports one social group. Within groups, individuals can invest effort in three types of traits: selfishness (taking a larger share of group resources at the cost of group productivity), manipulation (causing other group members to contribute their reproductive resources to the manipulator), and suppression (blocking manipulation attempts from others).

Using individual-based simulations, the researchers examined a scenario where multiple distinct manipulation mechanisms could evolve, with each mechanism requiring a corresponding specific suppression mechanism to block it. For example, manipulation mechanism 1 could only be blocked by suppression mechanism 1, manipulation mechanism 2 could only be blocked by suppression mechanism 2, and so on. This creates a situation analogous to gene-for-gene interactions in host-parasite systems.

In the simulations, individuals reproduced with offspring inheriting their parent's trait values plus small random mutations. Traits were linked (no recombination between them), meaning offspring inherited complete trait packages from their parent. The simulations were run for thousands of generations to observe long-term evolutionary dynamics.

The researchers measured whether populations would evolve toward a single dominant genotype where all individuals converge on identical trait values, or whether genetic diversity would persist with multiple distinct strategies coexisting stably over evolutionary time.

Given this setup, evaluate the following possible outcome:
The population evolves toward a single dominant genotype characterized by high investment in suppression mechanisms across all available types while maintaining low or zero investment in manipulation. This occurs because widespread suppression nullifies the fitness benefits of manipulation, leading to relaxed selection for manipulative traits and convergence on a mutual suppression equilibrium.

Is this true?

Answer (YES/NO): NO